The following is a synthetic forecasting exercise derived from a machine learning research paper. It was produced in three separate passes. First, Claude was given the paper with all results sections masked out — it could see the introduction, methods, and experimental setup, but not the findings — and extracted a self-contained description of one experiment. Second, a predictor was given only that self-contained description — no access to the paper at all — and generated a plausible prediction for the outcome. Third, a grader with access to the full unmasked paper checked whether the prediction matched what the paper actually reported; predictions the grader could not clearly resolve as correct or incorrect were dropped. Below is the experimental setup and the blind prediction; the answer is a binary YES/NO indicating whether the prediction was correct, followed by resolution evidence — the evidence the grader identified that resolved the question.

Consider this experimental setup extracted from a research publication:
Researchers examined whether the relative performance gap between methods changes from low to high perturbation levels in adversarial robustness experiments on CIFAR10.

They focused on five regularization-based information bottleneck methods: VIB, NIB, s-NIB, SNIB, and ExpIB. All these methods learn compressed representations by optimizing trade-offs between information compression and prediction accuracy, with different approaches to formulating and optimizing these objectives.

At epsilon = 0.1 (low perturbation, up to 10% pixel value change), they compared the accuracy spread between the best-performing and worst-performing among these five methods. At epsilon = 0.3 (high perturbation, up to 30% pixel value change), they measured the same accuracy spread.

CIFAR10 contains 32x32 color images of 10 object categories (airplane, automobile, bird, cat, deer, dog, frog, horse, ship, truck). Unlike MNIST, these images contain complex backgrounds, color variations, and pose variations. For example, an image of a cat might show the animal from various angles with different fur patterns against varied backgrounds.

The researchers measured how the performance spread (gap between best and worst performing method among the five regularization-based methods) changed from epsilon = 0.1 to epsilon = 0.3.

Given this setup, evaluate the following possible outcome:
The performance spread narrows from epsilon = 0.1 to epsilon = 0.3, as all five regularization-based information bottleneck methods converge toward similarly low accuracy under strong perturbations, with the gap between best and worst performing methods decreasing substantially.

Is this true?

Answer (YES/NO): YES